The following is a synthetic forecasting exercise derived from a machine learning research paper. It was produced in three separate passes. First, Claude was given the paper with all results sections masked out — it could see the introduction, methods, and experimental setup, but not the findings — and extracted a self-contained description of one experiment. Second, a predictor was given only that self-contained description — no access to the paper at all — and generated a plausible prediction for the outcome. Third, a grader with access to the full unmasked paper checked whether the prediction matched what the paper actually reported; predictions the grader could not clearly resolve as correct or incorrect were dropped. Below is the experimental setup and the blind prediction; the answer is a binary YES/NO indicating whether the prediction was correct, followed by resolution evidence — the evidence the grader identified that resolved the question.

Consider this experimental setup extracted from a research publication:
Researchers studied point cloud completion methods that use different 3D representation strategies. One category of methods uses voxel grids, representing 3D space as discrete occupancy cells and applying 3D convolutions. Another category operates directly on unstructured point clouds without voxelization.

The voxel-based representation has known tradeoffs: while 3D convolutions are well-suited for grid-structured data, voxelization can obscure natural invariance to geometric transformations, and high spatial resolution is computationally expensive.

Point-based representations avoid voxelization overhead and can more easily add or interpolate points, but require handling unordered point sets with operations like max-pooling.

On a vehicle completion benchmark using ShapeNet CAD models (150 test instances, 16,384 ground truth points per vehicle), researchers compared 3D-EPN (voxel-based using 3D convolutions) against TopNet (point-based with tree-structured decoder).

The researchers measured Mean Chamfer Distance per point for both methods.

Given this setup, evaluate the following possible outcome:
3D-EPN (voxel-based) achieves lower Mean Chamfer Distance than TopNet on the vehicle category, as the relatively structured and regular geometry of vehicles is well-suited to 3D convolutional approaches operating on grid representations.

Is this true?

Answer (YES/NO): NO